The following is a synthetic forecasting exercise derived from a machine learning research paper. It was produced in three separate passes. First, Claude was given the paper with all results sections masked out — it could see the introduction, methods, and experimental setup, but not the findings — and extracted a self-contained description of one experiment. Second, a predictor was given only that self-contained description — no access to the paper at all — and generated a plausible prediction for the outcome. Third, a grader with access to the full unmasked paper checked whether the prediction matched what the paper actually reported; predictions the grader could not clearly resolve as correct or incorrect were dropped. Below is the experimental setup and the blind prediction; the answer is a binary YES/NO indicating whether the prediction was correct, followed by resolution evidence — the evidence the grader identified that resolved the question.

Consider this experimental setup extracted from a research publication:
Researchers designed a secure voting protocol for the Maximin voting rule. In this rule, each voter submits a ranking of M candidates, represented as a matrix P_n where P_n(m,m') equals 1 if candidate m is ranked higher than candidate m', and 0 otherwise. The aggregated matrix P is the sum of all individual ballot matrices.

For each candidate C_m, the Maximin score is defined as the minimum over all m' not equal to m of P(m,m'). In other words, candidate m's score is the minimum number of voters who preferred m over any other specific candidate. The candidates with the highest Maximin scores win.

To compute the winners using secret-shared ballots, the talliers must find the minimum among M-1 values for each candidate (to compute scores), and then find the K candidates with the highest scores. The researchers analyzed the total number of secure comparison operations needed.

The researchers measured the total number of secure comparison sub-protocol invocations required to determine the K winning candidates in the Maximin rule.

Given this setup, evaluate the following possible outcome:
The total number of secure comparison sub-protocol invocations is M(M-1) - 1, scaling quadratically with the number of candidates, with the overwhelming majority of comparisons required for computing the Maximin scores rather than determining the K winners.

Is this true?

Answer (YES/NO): NO